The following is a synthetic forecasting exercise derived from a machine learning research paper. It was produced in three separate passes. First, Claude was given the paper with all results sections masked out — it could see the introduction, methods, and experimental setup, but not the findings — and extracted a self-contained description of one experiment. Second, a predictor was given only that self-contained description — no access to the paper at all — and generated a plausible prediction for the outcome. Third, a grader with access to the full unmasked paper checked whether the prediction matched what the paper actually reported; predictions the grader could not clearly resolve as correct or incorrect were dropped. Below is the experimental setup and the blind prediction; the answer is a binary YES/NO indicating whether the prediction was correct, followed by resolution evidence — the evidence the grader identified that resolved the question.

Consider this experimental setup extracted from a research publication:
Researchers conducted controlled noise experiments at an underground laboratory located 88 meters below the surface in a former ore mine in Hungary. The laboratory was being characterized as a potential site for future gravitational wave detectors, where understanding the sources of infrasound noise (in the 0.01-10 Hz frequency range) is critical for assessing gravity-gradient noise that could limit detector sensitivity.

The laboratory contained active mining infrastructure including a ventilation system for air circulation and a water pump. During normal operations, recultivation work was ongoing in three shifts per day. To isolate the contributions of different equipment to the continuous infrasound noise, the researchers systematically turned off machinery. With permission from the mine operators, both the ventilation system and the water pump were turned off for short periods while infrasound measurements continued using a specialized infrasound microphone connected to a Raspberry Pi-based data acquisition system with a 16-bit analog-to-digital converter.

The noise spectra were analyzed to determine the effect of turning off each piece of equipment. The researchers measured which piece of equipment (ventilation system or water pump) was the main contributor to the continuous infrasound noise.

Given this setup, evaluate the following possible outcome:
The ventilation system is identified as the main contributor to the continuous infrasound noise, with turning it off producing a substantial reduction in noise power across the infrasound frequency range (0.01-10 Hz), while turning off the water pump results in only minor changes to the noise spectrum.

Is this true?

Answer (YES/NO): YES